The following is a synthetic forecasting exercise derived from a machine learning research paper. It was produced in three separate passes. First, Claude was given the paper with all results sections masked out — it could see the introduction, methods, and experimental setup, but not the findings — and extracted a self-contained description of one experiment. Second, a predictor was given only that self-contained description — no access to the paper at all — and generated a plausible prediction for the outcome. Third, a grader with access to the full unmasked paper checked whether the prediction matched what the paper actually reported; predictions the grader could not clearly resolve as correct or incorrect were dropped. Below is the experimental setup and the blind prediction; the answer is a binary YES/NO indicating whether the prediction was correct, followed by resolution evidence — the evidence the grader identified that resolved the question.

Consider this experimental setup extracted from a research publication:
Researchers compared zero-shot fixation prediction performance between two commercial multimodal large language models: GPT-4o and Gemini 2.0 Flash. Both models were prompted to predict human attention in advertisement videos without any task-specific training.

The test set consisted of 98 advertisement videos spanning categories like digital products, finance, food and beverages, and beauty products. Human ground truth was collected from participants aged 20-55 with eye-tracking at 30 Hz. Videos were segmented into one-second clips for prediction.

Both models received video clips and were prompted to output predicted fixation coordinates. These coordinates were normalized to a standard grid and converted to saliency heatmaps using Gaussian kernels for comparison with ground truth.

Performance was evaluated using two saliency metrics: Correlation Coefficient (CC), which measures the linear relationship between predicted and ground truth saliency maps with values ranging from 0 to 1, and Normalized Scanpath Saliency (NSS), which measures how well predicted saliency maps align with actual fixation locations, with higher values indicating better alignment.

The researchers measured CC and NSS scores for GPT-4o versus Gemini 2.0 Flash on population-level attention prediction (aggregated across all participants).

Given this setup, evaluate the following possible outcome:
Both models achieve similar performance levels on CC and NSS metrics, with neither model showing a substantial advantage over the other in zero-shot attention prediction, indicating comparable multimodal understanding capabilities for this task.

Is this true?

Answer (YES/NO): NO